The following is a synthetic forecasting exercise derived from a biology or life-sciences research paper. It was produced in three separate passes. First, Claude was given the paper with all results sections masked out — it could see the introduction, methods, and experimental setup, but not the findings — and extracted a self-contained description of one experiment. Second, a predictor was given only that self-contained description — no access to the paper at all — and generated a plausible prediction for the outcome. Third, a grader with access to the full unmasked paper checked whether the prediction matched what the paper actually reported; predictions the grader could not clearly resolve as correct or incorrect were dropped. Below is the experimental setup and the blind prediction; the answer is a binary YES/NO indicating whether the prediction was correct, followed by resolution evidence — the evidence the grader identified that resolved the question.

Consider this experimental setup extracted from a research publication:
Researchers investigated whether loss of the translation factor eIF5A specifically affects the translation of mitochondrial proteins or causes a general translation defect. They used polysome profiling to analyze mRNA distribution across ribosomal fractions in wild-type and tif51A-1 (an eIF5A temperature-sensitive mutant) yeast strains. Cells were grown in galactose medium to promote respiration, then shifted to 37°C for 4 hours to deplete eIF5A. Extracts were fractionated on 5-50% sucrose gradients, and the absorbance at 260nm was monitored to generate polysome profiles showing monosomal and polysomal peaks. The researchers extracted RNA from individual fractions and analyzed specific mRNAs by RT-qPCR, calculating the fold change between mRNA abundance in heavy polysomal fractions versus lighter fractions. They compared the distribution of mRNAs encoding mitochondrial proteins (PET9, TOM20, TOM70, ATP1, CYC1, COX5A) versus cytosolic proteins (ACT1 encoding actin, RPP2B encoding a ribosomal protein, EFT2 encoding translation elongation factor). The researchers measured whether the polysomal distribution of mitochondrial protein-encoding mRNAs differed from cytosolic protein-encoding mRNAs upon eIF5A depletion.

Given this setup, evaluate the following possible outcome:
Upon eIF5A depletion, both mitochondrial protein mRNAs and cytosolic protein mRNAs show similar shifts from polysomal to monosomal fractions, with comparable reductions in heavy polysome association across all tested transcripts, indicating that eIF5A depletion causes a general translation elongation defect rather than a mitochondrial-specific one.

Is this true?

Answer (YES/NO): NO